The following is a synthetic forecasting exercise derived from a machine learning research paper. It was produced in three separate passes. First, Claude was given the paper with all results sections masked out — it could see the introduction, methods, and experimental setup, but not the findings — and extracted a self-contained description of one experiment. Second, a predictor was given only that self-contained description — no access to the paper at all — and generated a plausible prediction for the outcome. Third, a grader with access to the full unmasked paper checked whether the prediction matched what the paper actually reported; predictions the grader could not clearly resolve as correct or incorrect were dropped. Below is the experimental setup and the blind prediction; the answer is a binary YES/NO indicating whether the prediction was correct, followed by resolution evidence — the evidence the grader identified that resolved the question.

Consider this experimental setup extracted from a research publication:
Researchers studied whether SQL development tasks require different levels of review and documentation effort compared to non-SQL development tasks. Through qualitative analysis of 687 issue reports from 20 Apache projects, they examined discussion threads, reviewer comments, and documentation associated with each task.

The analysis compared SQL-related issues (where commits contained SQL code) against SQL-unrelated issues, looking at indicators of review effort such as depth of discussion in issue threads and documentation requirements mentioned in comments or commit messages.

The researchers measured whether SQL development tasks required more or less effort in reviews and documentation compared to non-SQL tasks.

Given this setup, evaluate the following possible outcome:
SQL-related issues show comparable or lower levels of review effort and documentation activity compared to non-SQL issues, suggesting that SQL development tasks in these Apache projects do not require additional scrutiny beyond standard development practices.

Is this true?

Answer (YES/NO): NO